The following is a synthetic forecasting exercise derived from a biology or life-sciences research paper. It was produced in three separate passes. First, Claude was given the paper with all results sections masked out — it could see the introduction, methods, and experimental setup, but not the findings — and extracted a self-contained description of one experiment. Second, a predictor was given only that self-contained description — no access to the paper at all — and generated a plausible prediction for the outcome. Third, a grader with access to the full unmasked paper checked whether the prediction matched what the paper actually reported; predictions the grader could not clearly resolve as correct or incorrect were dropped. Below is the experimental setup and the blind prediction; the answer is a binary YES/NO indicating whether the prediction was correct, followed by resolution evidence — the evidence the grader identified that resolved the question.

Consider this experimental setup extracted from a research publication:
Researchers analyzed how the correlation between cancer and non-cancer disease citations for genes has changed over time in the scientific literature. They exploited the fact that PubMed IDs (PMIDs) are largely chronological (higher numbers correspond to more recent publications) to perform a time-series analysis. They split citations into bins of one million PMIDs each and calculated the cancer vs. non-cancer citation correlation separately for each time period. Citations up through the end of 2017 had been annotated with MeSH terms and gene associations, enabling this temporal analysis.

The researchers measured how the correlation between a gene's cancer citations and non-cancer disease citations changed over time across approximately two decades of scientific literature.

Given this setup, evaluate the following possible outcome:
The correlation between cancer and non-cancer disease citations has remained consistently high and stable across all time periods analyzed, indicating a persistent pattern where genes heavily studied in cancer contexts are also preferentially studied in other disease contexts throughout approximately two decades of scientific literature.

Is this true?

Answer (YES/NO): NO